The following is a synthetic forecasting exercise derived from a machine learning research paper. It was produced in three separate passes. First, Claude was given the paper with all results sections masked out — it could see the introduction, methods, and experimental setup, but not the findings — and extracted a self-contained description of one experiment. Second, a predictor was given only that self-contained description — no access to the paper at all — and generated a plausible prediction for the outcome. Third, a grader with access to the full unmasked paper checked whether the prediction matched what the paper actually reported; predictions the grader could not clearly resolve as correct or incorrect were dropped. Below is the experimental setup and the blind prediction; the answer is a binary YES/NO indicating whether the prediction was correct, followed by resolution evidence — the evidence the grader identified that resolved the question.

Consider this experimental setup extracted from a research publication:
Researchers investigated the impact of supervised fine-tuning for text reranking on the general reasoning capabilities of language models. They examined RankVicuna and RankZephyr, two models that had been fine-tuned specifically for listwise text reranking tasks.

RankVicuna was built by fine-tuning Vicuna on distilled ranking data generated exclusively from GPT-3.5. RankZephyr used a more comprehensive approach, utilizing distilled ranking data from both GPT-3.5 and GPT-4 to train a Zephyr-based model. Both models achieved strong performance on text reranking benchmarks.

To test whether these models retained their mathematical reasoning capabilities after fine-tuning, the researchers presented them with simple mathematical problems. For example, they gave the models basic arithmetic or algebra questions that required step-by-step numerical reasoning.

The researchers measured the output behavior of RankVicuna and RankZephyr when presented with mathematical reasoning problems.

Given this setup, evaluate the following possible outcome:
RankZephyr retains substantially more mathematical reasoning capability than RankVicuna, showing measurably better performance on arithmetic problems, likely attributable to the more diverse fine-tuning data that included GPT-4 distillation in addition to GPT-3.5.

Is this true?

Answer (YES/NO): NO